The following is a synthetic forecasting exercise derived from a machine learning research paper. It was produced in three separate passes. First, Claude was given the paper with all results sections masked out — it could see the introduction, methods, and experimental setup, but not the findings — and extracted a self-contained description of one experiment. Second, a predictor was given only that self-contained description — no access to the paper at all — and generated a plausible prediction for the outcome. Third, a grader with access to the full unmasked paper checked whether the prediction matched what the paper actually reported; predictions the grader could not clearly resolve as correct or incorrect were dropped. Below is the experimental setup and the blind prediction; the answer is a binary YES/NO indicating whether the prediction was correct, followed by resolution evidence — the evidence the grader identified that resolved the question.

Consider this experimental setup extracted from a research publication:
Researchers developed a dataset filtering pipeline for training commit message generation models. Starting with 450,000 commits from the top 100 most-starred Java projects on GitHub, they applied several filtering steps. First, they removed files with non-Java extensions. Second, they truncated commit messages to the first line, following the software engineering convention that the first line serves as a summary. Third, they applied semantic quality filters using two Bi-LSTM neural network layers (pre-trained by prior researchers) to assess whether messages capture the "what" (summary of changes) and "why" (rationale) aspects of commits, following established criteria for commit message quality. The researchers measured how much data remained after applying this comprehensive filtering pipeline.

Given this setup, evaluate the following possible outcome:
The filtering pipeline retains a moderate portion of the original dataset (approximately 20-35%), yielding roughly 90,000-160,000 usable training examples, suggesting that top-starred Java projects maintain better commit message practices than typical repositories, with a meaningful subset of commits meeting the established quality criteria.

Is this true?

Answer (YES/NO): NO